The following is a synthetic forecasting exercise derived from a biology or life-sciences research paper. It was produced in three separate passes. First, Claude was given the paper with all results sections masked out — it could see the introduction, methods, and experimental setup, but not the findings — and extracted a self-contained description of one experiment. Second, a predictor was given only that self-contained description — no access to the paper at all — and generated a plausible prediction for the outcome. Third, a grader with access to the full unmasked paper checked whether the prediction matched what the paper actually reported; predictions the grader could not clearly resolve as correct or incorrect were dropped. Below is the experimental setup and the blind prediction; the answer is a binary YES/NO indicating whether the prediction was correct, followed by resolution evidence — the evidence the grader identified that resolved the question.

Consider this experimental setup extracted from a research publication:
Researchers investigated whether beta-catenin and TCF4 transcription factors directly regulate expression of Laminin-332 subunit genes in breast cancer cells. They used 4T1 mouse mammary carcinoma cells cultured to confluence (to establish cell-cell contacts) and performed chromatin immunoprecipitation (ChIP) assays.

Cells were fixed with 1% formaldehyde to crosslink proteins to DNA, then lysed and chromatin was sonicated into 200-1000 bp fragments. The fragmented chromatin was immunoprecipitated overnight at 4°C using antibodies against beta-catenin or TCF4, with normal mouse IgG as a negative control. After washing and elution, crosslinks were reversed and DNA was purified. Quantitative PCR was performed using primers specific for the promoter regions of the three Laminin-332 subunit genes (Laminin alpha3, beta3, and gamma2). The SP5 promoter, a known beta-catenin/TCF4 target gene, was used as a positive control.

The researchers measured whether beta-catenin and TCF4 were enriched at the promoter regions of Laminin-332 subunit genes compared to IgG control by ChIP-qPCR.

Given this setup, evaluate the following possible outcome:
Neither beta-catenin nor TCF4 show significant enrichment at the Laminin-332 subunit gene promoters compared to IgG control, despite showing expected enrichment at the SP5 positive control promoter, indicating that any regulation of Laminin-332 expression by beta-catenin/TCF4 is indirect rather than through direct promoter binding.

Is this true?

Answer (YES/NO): NO